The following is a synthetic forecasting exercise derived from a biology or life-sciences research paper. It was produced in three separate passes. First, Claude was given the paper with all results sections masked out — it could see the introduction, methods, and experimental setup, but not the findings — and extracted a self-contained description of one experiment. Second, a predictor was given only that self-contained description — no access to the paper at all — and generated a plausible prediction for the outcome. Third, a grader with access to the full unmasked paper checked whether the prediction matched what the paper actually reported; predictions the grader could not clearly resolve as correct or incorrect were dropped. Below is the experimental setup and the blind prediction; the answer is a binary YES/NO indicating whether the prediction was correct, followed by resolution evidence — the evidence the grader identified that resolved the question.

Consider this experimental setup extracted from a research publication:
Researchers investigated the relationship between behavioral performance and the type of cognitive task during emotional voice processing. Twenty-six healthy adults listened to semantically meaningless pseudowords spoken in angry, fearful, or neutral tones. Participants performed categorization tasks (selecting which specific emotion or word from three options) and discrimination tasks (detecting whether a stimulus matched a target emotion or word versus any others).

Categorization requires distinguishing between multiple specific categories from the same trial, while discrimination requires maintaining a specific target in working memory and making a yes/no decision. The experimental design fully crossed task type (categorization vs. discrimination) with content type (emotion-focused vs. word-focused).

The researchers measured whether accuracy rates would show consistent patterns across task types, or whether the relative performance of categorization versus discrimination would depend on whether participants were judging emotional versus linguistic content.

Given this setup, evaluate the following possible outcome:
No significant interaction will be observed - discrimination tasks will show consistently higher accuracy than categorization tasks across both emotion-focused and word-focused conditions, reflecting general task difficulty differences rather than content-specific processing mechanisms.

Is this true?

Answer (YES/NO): NO